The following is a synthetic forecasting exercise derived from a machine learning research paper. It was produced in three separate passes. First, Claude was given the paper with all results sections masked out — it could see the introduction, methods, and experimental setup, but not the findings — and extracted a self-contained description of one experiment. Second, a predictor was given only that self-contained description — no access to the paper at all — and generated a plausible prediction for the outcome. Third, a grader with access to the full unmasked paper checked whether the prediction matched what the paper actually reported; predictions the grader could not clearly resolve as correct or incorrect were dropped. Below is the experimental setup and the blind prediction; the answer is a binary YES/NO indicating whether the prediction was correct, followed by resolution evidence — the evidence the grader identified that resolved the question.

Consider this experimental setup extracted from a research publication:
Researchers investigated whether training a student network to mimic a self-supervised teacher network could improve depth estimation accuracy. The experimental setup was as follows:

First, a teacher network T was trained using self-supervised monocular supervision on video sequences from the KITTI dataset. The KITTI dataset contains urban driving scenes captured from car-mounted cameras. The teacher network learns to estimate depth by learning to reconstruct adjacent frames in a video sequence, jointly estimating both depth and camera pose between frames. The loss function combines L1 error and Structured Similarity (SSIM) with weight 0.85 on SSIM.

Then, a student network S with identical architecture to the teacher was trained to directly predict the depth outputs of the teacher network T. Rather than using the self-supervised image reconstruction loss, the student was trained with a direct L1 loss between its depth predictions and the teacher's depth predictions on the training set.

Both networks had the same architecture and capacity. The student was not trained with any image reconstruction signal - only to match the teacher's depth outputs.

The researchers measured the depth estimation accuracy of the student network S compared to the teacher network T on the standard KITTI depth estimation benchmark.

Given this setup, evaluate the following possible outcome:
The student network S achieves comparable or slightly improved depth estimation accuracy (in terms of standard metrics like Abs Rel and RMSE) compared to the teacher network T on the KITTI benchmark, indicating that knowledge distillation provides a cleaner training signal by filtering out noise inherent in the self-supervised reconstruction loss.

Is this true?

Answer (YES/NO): YES